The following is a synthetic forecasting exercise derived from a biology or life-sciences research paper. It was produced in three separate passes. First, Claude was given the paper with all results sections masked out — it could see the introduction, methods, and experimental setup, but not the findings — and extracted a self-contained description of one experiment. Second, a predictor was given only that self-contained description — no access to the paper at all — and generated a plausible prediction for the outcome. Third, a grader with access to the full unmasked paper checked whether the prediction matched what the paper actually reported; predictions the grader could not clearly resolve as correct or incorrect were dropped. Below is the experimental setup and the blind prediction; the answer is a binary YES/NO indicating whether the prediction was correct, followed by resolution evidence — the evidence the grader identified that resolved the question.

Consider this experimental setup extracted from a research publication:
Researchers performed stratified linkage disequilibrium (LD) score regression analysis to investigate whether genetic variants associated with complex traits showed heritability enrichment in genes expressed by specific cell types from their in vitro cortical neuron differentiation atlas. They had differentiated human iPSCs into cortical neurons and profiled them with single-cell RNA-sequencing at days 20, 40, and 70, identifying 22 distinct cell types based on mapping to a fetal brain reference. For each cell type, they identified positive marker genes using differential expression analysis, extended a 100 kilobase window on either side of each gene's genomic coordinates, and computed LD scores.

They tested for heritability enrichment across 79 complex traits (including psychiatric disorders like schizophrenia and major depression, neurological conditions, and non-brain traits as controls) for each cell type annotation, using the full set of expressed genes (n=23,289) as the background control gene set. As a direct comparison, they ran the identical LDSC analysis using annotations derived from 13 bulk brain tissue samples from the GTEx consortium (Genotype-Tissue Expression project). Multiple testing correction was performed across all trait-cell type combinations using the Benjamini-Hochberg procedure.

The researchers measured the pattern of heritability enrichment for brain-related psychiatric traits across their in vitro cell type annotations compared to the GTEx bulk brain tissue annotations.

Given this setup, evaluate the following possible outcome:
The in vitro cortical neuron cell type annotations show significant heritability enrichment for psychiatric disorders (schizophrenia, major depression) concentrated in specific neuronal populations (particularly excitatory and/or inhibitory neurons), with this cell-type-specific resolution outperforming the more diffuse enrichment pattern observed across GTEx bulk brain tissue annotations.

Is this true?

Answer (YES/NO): YES